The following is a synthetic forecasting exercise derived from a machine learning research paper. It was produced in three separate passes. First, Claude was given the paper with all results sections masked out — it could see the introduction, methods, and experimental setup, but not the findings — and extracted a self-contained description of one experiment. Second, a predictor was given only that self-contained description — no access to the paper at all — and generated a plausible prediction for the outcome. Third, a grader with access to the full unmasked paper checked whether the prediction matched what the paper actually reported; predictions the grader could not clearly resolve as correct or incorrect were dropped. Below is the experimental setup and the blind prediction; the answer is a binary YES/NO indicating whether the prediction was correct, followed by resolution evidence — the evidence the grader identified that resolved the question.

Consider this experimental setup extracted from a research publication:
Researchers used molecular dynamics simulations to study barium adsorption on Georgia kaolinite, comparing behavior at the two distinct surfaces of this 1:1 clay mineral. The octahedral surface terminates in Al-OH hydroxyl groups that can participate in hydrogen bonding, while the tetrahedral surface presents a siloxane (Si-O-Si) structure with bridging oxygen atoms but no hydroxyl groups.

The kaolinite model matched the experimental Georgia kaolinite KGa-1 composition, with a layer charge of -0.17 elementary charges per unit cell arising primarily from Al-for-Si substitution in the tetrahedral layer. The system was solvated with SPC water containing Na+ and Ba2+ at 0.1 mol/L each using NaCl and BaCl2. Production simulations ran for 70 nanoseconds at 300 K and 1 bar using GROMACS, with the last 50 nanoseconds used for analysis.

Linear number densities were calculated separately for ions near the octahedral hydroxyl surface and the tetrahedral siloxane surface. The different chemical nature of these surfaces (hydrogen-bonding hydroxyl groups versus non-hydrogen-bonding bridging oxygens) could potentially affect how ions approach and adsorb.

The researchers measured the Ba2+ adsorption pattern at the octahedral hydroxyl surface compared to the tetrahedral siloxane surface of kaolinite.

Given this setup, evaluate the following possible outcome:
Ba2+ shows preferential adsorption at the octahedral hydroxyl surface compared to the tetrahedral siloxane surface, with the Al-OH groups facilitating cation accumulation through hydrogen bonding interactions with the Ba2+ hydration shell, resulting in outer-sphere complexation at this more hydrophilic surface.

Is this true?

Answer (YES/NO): NO